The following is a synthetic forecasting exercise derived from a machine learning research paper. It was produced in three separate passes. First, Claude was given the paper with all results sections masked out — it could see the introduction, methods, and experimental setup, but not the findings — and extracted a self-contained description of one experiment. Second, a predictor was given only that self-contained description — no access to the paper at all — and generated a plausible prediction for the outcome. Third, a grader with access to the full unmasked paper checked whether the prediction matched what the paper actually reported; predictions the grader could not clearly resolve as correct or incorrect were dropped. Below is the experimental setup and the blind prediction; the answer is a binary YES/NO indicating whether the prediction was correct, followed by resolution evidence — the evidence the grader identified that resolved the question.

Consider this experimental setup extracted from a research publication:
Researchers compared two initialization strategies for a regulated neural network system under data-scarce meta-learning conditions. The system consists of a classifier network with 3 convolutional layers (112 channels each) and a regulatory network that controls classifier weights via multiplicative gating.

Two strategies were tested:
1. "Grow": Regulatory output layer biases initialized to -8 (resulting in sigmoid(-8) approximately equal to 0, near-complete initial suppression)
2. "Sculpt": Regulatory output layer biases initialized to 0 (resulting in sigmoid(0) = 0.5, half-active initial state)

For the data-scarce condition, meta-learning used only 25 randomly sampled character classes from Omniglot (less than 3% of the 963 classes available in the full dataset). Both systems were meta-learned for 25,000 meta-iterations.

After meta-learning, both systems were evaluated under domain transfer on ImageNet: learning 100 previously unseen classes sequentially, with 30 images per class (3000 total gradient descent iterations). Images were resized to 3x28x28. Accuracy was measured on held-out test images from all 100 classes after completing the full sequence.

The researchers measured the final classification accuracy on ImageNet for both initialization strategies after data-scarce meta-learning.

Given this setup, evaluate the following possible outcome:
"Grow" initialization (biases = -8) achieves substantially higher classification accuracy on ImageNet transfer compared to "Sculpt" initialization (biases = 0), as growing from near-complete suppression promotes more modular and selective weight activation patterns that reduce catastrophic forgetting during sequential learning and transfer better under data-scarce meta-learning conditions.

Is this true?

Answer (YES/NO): YES